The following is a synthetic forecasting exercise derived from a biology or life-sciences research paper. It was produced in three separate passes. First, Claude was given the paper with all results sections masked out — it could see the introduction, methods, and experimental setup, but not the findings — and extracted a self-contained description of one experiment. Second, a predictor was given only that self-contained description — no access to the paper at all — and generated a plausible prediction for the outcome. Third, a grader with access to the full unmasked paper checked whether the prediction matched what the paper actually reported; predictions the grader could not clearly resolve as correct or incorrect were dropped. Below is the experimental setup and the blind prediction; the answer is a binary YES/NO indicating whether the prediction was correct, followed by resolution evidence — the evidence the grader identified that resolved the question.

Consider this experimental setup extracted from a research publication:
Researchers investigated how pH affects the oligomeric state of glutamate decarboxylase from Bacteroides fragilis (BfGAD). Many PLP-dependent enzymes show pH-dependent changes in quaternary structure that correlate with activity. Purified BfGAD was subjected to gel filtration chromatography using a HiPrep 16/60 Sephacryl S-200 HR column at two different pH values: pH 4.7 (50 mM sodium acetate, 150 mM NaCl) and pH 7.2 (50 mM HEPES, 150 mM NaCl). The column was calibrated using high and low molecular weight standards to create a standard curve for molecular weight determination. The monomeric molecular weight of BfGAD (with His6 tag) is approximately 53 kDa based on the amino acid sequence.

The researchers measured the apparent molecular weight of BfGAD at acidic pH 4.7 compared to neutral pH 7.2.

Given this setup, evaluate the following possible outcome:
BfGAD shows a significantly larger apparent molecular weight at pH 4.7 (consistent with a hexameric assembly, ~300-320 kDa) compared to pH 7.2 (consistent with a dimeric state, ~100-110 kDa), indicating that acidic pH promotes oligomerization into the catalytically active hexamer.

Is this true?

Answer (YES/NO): NO